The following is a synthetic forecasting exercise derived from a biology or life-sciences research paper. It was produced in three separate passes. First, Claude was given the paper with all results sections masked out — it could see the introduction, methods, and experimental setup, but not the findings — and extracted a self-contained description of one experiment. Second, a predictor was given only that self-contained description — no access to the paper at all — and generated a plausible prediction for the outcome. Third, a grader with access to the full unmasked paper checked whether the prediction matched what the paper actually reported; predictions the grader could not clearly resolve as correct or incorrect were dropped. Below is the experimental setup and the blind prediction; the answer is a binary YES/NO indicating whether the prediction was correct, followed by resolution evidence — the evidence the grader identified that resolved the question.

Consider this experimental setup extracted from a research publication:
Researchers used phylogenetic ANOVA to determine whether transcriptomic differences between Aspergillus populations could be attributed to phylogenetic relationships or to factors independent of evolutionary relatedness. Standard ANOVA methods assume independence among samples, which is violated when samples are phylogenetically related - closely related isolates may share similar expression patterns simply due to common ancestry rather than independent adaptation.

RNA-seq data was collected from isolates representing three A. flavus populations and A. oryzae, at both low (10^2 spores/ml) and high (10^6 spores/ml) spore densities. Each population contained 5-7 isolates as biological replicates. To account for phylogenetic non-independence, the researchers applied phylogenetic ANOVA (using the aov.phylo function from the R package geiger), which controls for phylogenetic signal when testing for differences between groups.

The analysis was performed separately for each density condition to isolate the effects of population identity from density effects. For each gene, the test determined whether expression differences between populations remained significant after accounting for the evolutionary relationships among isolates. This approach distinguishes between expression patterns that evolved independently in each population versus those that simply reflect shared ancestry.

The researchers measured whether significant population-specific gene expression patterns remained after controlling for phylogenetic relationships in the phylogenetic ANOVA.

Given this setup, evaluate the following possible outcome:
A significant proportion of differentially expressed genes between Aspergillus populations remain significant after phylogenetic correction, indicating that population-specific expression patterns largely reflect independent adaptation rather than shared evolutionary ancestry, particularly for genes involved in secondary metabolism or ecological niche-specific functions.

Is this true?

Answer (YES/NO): NO